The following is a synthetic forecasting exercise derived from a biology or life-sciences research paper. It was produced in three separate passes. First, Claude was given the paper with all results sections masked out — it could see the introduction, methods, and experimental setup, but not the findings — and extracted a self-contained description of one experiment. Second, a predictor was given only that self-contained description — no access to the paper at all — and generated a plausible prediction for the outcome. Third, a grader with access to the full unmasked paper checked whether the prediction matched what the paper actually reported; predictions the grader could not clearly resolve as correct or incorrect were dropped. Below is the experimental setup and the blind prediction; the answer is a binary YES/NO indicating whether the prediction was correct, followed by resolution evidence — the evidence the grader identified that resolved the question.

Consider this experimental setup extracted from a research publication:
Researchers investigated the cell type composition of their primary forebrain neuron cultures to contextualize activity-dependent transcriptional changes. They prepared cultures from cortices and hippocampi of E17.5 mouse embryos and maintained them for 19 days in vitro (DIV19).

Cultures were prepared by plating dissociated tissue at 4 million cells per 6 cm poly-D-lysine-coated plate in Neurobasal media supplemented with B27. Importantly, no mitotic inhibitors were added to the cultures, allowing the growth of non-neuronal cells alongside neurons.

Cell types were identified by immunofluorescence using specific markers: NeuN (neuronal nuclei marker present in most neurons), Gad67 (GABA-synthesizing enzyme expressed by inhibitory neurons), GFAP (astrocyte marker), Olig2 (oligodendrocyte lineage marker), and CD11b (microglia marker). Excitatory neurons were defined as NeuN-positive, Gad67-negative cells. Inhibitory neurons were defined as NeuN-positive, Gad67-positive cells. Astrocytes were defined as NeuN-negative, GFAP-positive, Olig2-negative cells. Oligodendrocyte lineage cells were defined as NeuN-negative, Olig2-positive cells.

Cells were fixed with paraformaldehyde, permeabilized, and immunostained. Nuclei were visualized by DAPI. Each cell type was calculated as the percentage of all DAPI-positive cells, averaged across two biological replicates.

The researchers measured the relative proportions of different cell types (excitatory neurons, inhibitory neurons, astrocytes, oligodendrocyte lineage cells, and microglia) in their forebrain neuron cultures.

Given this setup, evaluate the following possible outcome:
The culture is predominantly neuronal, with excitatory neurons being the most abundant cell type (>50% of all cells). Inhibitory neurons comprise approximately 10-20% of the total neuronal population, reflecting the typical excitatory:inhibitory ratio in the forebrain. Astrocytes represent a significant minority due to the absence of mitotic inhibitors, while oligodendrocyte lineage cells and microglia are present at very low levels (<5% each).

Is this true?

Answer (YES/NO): NO